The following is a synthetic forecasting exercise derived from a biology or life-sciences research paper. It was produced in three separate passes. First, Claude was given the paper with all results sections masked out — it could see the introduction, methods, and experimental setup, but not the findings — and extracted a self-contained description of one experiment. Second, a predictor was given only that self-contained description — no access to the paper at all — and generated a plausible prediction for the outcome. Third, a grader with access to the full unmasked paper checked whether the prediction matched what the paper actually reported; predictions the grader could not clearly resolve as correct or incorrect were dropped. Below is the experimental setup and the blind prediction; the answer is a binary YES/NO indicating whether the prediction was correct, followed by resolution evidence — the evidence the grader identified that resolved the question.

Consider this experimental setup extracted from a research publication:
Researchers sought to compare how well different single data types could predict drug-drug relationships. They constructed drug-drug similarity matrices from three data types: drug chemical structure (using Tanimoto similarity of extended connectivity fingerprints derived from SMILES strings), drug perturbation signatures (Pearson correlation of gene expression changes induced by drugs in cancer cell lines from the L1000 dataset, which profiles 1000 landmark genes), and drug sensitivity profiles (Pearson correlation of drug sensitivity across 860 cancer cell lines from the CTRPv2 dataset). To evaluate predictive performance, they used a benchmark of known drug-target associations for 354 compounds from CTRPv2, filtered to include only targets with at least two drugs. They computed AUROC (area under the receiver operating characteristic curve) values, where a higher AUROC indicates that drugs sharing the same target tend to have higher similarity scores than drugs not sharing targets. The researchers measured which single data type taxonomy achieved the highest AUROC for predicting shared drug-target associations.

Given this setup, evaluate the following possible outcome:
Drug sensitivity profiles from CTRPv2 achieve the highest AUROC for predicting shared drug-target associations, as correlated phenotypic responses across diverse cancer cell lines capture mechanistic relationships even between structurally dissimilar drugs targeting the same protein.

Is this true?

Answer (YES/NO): YES